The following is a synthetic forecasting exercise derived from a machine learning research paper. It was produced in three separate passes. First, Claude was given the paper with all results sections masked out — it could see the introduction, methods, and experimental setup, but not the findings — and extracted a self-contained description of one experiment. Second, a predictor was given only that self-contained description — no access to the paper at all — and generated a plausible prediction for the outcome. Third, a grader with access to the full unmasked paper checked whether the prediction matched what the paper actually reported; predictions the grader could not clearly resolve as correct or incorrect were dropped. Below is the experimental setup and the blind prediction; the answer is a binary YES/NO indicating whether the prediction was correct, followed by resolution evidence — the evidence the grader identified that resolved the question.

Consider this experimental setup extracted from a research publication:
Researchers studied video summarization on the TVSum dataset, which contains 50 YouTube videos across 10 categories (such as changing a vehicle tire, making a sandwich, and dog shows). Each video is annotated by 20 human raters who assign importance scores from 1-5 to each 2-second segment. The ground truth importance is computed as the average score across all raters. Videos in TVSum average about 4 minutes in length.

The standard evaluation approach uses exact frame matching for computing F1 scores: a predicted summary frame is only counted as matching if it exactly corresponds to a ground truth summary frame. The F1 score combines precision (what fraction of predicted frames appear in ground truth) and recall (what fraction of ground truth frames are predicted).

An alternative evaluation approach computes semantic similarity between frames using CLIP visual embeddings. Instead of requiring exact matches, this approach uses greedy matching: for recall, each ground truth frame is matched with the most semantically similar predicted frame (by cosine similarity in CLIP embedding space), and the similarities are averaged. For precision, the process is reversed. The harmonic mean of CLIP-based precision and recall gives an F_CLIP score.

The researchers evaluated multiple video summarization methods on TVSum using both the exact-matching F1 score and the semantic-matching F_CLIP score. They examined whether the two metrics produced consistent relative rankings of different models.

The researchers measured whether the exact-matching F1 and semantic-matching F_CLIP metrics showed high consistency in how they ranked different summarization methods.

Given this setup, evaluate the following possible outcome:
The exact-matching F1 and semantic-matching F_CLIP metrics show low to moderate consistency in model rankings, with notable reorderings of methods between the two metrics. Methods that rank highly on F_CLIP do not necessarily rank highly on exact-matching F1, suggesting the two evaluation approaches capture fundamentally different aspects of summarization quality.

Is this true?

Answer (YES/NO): NO